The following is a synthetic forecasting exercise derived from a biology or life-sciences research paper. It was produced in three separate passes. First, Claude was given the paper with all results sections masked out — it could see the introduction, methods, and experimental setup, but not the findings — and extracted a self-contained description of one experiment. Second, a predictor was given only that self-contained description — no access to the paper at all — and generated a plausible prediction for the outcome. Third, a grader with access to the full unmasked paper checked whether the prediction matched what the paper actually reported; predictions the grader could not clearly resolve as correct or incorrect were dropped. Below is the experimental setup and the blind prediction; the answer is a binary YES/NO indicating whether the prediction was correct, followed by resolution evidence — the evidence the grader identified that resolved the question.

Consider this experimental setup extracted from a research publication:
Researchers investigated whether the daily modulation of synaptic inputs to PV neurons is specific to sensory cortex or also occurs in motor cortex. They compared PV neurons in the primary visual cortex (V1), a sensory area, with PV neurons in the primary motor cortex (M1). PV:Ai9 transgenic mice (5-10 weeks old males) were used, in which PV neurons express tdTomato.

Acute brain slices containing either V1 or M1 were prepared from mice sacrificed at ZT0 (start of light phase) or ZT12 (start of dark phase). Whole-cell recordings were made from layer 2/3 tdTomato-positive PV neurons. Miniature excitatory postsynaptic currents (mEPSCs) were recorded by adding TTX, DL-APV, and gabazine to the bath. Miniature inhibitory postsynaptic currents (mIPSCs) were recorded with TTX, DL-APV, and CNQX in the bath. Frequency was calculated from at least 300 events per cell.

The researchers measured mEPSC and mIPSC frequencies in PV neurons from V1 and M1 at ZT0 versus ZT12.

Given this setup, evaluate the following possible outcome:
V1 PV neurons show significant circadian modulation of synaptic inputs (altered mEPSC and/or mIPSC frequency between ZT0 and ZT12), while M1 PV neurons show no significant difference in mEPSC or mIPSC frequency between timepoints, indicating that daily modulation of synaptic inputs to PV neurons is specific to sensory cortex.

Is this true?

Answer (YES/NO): NO